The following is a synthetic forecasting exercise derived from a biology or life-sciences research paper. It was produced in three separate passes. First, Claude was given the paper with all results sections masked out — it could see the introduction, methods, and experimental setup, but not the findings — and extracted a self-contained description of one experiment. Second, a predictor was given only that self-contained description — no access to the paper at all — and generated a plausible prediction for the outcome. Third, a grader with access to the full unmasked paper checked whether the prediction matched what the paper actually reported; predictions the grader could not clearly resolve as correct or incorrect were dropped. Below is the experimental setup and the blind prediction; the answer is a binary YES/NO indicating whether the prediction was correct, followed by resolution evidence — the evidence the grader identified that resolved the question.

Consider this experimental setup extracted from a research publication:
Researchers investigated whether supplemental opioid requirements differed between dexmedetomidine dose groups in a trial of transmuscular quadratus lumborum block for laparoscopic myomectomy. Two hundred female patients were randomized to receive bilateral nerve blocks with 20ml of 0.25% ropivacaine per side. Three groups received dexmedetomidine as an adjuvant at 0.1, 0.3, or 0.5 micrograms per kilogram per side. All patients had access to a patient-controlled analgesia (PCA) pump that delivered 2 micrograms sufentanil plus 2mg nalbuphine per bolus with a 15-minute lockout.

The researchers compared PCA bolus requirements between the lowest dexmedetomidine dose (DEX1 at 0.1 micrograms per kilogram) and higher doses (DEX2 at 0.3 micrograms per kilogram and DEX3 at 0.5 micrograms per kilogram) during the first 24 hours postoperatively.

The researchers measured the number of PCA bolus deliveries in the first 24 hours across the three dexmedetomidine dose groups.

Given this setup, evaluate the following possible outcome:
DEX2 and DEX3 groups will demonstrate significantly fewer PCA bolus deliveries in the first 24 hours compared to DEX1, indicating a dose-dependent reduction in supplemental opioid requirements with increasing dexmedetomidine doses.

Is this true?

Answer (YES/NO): YES